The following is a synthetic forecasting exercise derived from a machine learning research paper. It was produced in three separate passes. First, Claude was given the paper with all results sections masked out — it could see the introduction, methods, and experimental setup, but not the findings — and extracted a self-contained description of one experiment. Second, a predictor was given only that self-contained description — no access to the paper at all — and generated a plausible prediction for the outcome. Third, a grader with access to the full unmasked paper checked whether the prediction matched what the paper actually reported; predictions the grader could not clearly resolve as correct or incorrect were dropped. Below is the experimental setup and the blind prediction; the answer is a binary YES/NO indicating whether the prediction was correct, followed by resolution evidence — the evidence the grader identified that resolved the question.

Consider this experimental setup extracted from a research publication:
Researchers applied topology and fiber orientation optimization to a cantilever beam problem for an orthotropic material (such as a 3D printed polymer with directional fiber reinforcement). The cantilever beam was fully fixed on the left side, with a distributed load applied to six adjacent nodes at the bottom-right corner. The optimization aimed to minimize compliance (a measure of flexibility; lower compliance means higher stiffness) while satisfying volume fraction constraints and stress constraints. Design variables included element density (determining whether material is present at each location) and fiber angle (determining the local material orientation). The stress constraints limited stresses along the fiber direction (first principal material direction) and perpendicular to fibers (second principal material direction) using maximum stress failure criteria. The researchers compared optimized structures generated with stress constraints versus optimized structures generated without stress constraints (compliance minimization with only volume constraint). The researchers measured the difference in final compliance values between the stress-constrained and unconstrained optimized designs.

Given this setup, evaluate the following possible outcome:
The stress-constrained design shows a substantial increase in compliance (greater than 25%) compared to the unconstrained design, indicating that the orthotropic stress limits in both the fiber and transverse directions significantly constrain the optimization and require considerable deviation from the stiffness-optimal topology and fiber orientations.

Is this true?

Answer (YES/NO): NO